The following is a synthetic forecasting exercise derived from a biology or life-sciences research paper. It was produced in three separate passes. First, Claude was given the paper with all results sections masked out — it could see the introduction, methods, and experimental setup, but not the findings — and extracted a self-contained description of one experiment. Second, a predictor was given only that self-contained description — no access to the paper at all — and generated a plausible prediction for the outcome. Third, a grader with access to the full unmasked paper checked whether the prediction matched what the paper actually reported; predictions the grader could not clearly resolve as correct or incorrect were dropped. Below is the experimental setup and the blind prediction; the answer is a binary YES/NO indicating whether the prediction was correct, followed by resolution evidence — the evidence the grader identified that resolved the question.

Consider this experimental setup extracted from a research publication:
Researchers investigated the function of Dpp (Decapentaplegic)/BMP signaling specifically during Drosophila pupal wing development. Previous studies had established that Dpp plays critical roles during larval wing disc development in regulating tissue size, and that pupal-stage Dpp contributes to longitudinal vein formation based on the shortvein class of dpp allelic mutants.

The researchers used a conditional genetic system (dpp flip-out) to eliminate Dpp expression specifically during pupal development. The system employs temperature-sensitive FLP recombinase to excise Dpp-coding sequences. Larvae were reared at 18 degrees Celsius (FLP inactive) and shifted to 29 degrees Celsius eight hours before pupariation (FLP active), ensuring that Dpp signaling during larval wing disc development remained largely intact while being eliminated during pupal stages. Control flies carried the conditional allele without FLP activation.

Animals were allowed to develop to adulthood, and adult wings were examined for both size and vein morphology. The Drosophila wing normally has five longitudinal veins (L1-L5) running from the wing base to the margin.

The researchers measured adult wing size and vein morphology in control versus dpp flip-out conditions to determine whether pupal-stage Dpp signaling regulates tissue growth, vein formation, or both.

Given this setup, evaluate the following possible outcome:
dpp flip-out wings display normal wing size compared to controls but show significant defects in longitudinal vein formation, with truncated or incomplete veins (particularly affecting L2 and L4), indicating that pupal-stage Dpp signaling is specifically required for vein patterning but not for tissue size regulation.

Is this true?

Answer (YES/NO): NO